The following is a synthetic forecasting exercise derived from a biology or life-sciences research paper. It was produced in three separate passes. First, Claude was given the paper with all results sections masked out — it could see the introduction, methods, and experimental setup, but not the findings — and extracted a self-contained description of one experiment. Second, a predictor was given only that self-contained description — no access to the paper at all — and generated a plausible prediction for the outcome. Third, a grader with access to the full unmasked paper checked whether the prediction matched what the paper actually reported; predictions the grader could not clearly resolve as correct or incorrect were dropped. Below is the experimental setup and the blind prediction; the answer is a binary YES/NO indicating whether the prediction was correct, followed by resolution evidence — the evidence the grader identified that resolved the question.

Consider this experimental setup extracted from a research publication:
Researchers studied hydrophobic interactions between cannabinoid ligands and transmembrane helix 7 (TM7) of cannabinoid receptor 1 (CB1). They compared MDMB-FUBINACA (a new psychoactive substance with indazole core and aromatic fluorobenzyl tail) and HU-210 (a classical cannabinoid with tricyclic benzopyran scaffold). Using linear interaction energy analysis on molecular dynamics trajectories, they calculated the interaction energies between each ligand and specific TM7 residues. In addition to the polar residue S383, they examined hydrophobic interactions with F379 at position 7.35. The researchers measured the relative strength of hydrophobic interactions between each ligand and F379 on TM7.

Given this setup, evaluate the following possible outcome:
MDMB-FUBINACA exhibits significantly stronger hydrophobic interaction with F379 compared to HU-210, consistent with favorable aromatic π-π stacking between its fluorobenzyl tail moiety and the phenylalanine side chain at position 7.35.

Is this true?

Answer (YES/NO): NO